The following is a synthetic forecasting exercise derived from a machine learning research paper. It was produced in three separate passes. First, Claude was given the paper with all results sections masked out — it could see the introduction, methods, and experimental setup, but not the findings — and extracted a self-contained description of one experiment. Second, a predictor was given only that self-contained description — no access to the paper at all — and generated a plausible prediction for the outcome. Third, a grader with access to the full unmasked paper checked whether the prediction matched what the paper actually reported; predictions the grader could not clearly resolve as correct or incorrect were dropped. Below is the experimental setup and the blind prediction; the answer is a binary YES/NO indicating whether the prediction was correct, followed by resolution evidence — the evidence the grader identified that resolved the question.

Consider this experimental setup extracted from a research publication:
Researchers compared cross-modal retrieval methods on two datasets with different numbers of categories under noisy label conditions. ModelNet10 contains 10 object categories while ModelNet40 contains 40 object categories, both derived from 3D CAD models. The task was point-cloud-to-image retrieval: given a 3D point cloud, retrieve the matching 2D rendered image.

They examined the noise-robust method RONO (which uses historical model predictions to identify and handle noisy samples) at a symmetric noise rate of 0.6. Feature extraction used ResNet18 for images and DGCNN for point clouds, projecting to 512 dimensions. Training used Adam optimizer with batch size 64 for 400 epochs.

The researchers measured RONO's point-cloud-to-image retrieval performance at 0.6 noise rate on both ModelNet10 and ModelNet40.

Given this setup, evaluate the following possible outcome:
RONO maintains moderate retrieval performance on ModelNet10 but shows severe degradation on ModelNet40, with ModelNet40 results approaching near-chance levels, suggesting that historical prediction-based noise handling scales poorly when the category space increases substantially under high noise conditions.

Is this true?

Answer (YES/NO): NO